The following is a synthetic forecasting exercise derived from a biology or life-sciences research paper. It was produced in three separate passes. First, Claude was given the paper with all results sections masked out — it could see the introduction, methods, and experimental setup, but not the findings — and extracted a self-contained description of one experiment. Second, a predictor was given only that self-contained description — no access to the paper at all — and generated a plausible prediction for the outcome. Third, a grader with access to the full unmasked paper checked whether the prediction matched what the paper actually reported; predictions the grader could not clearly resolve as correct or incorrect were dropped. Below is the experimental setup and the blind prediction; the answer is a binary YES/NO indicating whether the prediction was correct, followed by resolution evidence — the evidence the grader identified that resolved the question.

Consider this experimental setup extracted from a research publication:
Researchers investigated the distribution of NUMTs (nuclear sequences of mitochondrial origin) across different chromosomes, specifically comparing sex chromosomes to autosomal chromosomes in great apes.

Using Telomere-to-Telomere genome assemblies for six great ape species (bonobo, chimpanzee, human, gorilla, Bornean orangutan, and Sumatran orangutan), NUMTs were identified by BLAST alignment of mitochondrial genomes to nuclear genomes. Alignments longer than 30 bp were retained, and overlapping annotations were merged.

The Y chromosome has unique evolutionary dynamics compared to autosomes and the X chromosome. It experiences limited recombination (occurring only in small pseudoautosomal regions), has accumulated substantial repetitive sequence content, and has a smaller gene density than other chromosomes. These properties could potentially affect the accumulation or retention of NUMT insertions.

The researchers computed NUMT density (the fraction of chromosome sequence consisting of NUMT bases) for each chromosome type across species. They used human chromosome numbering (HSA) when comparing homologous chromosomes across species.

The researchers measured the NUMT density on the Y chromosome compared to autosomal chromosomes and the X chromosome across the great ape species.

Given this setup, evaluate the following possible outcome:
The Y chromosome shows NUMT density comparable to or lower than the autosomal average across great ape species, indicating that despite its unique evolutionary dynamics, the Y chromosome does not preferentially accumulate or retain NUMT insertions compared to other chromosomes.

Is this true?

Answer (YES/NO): NO